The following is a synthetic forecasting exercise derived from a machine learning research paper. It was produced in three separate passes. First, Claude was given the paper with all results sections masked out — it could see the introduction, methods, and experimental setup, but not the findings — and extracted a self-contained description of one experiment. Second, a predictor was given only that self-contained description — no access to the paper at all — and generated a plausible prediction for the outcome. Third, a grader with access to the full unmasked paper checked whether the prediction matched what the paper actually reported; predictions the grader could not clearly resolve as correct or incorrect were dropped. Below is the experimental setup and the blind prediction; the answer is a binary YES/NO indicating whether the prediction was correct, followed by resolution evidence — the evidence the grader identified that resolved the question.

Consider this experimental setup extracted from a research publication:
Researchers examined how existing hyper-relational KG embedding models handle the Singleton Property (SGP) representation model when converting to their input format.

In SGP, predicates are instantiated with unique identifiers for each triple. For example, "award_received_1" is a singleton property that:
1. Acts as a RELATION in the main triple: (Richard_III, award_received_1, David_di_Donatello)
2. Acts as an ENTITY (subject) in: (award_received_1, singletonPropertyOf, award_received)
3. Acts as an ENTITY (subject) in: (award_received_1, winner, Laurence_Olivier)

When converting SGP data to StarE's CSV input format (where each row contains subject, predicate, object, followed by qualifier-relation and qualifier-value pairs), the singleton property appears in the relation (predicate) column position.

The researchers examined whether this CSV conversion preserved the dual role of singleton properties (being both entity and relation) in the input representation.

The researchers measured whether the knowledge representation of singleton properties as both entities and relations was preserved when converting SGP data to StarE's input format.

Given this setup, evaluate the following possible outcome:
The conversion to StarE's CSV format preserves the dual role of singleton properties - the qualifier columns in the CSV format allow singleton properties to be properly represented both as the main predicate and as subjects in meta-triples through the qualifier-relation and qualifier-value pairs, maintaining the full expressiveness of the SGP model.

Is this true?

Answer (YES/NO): NO